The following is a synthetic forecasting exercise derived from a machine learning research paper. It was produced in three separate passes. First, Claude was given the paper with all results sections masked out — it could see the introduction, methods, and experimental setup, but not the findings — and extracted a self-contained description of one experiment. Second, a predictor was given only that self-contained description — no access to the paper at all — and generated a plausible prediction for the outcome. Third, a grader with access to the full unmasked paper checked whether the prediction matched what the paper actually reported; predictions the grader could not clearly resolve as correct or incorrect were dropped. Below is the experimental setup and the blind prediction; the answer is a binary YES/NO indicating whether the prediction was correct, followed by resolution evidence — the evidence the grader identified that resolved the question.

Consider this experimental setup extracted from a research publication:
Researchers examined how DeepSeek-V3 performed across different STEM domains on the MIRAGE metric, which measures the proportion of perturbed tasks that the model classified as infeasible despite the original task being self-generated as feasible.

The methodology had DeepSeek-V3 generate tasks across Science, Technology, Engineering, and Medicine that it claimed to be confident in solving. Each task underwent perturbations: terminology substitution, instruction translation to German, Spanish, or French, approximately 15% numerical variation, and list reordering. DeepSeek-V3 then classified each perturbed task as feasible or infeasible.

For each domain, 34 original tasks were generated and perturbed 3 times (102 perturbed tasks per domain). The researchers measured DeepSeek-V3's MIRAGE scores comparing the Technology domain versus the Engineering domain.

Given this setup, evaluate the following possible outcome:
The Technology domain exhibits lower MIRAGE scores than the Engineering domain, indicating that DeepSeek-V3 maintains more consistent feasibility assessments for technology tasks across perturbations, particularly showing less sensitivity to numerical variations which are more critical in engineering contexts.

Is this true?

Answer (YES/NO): NO